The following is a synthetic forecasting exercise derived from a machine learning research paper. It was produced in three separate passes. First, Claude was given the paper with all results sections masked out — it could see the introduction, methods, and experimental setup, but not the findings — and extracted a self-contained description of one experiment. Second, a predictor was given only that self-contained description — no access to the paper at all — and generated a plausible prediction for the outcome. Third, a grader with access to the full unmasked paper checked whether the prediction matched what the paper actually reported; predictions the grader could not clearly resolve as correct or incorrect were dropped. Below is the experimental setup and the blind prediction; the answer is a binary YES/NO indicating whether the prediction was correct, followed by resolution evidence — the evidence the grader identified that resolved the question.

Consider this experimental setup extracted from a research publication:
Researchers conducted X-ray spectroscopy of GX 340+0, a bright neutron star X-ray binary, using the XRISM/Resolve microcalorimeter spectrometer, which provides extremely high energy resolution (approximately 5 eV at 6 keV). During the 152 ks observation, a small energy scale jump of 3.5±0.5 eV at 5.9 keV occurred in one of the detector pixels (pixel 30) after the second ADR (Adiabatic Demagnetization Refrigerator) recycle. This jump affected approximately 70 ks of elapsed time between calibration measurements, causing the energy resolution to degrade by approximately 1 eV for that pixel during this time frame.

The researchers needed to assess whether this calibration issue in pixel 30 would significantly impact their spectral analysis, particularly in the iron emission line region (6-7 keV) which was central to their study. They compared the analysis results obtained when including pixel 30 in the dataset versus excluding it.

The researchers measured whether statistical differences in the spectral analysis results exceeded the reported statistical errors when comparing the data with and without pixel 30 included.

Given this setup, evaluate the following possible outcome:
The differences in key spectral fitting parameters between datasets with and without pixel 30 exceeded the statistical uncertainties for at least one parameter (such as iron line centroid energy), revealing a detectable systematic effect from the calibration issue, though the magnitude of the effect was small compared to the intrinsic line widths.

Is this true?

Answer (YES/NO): NO